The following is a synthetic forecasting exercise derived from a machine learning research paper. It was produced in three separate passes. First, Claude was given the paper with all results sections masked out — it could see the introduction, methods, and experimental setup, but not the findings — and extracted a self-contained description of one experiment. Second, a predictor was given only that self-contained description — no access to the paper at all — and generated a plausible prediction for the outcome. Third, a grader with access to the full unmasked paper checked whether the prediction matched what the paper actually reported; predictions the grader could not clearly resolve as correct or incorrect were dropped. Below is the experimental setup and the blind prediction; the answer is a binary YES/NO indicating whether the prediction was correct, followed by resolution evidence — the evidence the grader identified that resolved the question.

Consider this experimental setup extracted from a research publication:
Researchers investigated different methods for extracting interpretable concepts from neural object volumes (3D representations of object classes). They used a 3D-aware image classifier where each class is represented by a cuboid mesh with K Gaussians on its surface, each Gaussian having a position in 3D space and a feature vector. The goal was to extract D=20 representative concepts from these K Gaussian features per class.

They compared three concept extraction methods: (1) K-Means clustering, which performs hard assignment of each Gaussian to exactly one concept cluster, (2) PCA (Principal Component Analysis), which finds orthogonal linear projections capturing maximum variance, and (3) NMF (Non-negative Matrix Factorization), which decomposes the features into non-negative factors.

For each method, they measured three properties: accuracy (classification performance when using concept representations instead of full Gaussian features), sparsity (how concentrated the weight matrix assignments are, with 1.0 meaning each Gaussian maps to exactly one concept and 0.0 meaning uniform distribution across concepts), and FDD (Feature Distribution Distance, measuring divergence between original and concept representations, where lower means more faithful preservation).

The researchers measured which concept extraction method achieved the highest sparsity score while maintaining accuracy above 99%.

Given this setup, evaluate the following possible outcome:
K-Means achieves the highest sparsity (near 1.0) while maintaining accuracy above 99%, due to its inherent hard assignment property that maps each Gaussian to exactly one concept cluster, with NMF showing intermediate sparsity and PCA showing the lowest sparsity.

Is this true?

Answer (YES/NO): YES